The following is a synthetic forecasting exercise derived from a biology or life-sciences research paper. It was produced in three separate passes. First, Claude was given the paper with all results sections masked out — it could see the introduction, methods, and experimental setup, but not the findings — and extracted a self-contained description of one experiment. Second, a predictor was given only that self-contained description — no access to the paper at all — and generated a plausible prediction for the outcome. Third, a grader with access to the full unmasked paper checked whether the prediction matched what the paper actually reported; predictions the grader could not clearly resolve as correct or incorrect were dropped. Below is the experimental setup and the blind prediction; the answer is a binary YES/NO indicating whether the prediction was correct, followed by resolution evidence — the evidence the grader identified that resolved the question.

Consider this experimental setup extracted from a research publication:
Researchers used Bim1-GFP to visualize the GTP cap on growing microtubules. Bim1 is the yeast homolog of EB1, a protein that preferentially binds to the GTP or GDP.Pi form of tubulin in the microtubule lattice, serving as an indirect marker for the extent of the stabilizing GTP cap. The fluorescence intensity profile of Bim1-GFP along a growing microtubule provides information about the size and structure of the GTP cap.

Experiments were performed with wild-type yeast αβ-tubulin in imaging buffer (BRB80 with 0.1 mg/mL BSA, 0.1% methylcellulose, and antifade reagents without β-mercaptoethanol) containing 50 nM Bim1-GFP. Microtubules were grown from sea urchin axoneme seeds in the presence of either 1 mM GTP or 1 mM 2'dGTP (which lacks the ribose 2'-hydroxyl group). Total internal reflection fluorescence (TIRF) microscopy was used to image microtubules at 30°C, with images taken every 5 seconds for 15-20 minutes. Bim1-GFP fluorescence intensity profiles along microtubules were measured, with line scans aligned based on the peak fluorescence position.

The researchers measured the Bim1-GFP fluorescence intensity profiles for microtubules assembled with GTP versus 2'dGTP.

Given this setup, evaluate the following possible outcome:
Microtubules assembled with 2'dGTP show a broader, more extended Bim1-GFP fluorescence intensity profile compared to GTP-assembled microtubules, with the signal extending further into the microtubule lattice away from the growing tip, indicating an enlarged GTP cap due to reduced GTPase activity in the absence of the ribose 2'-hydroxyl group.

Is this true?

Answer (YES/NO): NO